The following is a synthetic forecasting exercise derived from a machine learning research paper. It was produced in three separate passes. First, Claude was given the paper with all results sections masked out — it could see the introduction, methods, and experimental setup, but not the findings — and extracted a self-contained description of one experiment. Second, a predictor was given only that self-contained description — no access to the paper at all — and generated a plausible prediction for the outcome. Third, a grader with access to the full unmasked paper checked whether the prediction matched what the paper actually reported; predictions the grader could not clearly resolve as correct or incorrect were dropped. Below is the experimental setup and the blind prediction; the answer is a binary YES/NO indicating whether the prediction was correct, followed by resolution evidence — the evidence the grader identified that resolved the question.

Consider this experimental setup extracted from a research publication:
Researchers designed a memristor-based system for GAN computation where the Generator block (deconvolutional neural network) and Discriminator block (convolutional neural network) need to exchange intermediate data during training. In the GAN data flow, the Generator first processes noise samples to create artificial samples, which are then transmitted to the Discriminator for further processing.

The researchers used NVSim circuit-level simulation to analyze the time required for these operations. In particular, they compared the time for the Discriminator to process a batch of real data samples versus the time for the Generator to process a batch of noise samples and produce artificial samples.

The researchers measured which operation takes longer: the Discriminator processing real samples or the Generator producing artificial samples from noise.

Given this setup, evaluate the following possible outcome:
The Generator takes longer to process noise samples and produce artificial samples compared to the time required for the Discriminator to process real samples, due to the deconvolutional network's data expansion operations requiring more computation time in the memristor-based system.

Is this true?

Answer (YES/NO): YES